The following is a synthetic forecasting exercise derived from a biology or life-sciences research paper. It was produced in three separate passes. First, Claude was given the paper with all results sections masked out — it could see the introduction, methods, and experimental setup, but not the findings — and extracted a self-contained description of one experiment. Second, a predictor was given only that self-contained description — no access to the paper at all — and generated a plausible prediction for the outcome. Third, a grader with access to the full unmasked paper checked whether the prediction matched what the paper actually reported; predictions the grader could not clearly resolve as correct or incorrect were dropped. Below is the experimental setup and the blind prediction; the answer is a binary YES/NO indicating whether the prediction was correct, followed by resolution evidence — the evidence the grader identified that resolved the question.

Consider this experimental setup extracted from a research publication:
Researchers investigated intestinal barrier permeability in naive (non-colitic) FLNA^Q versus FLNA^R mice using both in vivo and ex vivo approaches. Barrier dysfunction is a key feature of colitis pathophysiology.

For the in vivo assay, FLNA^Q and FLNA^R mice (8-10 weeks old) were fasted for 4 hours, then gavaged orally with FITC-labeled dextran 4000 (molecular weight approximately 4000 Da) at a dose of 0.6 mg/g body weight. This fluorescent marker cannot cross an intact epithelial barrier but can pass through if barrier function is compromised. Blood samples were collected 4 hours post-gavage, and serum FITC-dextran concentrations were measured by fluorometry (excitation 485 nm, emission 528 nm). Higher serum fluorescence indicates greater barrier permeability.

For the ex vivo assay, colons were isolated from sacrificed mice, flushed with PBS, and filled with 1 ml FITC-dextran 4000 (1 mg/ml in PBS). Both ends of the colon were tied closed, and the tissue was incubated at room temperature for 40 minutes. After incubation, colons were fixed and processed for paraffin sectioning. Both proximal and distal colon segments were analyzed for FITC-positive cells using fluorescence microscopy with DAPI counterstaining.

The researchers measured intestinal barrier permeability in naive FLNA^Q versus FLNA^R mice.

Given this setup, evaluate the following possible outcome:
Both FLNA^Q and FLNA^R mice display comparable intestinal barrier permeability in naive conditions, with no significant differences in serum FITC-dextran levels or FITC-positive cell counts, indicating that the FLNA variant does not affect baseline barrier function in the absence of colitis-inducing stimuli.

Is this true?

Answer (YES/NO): YES